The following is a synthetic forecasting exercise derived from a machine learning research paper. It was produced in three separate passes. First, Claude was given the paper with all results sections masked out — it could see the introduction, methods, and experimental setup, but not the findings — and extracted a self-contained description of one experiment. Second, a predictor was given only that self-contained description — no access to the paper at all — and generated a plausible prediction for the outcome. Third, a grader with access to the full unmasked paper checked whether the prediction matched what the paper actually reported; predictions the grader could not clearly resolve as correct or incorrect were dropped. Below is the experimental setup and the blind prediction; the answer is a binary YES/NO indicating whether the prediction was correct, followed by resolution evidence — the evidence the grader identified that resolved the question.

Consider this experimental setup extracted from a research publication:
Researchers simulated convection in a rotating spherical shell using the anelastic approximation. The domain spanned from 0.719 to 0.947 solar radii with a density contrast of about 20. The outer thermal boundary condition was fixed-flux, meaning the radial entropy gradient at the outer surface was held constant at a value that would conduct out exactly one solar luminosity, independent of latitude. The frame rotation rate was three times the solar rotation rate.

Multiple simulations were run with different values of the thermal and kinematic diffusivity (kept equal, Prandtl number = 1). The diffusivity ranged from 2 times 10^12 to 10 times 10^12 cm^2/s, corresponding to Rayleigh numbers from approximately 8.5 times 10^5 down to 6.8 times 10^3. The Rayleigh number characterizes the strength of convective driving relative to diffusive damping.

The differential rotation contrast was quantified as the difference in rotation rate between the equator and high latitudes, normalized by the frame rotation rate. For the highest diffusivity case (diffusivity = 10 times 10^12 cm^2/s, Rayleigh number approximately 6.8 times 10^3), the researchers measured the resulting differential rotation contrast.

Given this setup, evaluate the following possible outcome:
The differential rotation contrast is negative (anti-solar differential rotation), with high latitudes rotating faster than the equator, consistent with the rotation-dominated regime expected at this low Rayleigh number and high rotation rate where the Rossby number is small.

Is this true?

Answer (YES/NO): NO